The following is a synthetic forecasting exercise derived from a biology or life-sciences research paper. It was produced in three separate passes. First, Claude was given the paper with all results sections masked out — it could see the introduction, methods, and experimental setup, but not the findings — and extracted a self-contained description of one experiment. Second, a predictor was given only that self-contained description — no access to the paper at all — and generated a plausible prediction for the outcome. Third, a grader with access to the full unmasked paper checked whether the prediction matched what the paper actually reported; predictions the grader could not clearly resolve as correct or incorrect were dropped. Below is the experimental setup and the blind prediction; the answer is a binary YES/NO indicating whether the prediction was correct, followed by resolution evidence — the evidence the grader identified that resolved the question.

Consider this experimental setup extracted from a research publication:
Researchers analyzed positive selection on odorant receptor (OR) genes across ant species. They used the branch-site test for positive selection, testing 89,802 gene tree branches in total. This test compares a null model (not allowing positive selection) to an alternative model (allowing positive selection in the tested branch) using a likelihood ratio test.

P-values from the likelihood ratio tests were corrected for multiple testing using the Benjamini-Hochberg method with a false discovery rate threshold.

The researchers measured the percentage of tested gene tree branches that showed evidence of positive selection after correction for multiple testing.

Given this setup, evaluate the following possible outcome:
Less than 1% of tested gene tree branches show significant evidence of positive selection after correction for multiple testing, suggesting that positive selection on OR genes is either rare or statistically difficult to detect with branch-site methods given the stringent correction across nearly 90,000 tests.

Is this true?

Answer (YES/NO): YES